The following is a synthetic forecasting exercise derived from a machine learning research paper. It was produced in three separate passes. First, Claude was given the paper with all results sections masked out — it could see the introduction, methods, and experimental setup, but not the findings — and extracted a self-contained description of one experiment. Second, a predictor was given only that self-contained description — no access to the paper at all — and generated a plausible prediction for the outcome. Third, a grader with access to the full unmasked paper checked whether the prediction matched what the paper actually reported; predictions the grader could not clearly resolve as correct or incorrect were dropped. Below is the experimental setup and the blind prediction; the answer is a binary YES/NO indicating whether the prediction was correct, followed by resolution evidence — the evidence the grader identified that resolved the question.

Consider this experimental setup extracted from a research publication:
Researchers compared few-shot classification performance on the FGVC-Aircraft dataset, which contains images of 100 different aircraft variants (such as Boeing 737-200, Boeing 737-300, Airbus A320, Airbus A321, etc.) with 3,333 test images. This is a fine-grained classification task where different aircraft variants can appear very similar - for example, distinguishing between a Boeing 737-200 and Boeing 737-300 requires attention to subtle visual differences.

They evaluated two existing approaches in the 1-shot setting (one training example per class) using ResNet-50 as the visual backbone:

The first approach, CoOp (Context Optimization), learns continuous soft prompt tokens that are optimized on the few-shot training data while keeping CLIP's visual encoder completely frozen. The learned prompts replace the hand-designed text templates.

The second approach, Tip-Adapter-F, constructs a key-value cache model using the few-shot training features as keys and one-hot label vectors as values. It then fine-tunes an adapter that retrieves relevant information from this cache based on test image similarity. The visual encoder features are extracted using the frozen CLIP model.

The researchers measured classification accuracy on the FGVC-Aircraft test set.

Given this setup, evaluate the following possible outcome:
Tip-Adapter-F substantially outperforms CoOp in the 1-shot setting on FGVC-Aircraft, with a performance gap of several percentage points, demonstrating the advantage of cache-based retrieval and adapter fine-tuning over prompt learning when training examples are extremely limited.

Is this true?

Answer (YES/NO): YES